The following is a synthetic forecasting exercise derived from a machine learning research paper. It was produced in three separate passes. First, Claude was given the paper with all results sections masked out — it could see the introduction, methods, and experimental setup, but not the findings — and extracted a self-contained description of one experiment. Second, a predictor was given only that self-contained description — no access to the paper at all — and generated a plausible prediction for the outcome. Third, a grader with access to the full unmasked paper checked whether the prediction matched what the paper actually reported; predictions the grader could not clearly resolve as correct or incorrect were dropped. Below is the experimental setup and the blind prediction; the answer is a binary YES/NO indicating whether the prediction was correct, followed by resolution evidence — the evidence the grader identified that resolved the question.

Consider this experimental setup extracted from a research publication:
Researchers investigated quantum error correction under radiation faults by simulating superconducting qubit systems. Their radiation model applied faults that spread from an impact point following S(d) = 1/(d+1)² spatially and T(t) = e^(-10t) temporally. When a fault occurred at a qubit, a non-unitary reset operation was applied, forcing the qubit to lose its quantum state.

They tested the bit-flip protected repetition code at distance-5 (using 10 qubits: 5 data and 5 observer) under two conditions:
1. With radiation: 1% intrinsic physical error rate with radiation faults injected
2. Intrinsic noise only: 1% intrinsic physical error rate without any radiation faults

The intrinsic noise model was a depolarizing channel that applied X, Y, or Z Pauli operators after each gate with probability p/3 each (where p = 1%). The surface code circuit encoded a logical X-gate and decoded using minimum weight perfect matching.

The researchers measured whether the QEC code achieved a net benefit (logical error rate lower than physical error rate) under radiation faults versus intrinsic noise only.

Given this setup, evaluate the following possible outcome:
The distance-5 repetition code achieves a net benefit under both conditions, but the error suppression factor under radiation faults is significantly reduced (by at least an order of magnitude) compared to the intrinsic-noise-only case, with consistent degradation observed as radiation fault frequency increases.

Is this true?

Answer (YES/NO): NO